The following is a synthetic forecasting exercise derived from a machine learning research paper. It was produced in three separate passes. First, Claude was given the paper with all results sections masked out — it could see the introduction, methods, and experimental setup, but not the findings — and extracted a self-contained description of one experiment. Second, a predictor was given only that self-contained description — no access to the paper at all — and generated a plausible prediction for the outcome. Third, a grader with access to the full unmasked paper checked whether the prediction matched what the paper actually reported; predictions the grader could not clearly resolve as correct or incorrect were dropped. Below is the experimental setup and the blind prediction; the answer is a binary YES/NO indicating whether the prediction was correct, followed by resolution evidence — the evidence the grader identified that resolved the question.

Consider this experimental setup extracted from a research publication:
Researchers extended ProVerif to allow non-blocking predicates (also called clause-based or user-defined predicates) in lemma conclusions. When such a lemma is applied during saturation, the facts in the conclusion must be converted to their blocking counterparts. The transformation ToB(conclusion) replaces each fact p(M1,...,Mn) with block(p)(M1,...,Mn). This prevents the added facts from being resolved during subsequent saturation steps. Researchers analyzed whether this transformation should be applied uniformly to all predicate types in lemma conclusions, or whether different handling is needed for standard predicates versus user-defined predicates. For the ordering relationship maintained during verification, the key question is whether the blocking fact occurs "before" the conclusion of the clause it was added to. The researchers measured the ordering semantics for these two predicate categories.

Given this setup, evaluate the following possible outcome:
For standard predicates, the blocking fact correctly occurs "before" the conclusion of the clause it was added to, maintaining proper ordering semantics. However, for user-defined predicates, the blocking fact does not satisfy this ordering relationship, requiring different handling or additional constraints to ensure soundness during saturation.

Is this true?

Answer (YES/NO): YES